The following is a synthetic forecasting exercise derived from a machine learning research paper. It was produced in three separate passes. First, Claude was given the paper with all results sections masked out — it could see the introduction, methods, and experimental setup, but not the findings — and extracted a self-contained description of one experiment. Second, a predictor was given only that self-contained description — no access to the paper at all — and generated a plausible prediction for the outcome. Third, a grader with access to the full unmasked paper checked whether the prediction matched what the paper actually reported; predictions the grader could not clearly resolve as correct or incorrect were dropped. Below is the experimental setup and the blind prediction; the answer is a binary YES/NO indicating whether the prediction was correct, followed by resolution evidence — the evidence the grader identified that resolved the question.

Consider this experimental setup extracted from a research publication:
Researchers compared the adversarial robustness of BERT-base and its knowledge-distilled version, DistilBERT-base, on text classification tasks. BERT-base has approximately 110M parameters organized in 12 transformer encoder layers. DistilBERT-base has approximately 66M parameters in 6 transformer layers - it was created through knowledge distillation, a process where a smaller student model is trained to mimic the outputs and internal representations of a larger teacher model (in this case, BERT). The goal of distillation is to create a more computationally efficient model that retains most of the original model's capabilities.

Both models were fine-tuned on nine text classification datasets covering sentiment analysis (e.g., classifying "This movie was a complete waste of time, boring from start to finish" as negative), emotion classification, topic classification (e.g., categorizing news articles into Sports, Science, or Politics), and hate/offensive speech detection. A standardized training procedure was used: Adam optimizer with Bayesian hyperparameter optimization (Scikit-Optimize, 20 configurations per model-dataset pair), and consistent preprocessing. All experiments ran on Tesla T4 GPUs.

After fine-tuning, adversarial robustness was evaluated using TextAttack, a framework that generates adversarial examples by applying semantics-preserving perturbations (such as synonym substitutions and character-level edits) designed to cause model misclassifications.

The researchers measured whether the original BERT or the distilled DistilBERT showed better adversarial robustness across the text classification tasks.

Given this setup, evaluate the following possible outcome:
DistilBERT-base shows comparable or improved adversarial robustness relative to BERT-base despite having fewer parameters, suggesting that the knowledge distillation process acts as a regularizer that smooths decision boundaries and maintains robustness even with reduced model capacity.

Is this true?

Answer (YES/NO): YES